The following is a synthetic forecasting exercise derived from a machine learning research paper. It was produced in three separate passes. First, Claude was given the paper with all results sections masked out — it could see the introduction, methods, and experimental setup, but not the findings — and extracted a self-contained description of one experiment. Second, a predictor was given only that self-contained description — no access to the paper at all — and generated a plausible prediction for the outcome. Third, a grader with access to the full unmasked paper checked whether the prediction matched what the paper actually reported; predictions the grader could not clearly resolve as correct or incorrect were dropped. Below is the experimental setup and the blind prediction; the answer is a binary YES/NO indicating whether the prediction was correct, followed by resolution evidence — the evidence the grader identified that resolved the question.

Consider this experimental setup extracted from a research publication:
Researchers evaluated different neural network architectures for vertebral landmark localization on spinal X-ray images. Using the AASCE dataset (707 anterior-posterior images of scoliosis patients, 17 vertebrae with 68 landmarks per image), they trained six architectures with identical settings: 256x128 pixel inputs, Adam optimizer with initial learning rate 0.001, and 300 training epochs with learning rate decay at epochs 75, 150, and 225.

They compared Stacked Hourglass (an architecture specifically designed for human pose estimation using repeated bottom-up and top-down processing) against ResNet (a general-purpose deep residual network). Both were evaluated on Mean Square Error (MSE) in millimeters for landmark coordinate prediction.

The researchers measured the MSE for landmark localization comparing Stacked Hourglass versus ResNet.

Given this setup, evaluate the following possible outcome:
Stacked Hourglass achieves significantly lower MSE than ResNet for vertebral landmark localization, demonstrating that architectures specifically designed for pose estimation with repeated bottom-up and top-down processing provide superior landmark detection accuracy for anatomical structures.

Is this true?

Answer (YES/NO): NO